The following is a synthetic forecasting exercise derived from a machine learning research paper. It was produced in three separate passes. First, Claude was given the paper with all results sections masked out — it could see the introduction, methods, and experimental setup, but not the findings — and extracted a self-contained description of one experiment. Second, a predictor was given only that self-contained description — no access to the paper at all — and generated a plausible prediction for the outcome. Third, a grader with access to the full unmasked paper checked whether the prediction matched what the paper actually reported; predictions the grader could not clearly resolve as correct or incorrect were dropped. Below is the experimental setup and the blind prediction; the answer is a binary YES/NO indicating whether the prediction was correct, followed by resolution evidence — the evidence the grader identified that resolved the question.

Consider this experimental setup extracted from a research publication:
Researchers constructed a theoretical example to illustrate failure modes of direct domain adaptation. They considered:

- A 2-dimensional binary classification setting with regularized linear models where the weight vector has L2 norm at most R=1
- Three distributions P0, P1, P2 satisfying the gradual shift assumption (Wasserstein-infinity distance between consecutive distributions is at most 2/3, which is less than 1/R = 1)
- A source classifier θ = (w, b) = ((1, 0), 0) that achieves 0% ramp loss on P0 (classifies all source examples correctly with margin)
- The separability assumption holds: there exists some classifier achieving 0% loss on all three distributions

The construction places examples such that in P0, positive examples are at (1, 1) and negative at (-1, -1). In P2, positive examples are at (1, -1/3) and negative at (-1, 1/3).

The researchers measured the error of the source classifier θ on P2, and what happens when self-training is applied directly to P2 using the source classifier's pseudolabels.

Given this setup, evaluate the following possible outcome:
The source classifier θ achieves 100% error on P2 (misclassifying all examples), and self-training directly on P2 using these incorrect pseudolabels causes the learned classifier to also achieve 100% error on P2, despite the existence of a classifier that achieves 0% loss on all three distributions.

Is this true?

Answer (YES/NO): YES